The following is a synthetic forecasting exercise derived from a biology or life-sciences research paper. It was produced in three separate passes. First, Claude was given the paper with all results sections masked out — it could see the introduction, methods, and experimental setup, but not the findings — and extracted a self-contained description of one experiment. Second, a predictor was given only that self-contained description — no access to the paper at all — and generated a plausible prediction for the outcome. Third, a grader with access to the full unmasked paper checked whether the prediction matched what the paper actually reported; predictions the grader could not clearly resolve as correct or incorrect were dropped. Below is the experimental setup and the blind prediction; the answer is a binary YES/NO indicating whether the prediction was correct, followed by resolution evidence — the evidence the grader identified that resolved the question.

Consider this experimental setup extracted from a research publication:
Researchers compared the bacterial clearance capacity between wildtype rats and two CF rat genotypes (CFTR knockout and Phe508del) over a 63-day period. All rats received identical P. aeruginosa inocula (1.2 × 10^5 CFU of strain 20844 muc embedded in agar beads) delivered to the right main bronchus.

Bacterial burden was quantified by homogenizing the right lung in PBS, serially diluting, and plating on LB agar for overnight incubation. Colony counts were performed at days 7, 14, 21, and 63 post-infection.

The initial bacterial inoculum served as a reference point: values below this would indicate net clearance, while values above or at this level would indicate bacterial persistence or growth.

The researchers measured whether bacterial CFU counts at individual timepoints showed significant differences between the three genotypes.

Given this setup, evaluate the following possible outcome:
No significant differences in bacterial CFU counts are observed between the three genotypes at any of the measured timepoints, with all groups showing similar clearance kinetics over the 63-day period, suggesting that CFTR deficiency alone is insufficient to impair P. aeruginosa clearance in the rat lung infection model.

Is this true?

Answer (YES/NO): NO